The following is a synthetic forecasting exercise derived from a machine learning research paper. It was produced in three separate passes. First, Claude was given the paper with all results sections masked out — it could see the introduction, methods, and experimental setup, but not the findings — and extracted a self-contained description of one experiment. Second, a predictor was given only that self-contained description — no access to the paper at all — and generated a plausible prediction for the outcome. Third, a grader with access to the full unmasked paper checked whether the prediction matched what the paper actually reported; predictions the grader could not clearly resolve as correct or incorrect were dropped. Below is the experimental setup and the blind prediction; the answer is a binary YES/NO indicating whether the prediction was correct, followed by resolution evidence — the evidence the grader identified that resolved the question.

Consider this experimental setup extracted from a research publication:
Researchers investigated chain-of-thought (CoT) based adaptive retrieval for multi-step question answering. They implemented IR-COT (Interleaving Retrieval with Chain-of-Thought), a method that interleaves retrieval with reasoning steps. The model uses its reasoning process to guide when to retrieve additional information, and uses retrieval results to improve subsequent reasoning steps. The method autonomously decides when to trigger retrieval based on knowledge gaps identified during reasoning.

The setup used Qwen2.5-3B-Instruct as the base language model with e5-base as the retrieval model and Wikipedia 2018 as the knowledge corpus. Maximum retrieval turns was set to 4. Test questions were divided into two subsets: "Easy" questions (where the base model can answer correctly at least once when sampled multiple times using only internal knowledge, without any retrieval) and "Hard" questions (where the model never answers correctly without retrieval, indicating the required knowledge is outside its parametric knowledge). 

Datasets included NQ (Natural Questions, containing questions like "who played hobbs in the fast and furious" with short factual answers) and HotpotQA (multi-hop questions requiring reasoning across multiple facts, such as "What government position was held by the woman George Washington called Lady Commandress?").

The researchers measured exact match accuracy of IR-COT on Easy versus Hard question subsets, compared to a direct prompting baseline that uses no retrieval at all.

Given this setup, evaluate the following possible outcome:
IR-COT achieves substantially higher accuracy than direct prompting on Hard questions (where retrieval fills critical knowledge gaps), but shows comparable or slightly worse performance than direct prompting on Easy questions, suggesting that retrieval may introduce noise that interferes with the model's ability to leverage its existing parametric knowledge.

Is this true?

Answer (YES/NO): NO